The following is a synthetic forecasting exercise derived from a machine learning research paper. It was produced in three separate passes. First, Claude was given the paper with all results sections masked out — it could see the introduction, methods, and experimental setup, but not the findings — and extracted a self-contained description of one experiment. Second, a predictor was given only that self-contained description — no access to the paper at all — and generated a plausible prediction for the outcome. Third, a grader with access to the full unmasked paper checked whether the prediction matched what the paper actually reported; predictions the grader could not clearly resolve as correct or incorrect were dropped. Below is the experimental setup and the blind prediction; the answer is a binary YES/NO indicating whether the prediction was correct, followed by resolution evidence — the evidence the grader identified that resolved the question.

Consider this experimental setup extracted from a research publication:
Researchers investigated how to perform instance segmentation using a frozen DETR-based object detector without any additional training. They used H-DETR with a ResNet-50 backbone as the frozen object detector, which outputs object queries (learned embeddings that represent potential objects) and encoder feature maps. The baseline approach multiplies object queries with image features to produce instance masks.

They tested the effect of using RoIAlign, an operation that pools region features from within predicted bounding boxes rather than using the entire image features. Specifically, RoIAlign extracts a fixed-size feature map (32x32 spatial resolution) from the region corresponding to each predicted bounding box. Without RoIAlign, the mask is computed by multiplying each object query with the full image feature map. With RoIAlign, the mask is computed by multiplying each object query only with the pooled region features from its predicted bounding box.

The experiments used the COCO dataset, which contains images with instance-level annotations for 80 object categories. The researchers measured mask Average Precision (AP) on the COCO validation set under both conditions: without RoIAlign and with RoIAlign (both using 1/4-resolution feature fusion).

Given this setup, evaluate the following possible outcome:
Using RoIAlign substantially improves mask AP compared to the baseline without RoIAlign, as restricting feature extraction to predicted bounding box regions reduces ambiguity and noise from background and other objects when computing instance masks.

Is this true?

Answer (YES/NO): YES